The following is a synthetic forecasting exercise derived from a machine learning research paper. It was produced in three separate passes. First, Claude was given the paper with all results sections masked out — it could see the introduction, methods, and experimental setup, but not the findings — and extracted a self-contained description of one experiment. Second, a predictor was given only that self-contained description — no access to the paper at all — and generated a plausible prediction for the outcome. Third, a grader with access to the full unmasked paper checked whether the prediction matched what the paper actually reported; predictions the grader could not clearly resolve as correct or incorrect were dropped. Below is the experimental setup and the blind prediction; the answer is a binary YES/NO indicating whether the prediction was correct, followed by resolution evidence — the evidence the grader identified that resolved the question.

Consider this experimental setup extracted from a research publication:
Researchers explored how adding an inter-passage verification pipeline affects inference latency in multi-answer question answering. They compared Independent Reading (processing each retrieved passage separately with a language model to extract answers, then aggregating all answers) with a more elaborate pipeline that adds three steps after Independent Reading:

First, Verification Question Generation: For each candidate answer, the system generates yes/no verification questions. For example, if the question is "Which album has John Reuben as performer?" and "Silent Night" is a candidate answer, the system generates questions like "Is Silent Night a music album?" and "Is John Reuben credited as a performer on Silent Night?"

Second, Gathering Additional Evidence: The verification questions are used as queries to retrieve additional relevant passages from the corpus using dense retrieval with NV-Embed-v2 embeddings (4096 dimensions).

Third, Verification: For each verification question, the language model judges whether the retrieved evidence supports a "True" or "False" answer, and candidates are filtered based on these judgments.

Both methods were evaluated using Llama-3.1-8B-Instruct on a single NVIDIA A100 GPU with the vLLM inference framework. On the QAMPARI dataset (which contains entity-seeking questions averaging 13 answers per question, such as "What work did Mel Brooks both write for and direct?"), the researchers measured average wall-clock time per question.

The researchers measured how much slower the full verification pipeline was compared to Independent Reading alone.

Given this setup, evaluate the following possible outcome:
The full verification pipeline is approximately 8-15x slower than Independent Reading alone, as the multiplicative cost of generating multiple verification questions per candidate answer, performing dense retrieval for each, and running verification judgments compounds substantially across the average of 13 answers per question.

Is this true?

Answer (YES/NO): NO